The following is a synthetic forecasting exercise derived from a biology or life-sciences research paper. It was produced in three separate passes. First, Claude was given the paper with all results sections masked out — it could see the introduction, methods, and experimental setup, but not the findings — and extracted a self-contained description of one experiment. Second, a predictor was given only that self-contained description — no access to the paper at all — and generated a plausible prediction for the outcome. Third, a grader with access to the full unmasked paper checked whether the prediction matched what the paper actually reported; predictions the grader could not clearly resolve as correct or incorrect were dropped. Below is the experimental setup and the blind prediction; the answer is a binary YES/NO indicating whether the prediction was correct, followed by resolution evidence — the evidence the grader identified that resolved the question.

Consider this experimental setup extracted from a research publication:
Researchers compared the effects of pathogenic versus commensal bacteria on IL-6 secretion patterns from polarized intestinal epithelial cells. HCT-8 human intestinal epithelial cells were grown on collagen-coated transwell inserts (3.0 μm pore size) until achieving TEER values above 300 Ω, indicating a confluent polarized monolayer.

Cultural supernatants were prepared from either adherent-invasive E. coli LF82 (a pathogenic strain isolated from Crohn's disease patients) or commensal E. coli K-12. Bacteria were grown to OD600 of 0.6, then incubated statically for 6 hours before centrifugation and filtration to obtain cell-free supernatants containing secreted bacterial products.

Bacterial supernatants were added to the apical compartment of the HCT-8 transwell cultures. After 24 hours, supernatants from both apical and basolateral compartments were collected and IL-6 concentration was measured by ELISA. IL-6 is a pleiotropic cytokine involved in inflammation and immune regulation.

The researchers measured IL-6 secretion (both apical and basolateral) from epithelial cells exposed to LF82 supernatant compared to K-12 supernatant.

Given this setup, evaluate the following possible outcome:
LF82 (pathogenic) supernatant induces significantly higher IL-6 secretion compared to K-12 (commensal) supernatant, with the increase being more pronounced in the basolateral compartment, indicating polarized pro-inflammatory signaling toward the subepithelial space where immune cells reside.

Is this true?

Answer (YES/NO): NO